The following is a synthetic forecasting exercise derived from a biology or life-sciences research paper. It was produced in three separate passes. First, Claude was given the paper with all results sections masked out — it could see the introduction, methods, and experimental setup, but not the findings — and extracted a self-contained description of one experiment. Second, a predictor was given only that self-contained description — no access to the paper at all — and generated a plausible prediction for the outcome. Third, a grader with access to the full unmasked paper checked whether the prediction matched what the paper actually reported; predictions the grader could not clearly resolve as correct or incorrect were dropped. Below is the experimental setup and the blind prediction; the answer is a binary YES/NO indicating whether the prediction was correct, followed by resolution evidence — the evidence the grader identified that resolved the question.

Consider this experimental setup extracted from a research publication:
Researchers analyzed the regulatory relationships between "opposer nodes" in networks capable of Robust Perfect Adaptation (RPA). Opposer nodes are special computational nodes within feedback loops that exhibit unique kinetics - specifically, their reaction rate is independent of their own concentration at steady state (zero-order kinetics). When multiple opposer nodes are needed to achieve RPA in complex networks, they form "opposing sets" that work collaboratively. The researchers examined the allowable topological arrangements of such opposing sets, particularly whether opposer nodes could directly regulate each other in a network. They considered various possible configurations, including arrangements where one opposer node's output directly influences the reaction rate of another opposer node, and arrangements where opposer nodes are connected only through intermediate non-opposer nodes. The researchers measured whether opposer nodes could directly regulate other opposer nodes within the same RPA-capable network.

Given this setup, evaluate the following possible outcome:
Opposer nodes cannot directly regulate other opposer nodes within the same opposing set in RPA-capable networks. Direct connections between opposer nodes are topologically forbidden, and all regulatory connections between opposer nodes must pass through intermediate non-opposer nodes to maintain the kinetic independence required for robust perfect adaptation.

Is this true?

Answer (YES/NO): YES